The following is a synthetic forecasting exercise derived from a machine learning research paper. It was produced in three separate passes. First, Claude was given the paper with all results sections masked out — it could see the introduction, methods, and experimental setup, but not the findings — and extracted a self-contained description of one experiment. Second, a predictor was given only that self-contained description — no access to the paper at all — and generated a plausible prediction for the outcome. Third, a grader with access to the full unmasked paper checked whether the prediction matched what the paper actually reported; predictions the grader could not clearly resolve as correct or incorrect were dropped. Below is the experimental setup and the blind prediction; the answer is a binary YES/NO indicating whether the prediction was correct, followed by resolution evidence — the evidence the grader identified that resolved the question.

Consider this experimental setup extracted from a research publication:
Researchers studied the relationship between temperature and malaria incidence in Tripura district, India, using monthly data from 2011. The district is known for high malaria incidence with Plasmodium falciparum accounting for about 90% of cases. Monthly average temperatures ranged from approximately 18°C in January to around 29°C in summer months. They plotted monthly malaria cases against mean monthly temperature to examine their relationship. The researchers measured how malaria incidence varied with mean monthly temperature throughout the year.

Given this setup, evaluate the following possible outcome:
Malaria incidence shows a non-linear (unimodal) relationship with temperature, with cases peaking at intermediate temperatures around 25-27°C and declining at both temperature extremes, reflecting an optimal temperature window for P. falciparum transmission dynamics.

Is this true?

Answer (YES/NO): NO